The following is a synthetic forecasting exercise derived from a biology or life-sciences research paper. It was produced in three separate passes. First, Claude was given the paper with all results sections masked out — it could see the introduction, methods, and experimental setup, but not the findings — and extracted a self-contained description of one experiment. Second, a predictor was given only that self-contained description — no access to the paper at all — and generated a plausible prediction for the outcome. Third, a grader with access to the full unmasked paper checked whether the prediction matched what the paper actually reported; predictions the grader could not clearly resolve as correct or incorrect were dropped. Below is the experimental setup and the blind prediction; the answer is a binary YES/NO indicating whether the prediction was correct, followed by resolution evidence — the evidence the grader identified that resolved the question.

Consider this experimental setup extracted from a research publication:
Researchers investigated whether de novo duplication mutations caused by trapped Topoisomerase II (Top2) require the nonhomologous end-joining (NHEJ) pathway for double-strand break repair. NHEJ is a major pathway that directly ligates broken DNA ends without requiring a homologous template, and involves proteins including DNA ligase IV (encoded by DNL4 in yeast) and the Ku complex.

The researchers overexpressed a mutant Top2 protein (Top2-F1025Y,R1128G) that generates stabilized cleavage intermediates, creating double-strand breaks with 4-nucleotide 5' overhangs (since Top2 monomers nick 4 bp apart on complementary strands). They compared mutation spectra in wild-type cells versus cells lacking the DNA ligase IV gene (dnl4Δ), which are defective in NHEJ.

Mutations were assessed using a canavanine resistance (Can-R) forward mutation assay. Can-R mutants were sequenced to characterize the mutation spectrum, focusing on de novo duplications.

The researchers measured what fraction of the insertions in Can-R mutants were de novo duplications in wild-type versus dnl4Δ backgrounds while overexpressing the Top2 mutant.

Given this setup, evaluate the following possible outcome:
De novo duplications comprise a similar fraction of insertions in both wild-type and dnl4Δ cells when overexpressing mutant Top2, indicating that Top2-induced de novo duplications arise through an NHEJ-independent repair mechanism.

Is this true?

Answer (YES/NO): NO